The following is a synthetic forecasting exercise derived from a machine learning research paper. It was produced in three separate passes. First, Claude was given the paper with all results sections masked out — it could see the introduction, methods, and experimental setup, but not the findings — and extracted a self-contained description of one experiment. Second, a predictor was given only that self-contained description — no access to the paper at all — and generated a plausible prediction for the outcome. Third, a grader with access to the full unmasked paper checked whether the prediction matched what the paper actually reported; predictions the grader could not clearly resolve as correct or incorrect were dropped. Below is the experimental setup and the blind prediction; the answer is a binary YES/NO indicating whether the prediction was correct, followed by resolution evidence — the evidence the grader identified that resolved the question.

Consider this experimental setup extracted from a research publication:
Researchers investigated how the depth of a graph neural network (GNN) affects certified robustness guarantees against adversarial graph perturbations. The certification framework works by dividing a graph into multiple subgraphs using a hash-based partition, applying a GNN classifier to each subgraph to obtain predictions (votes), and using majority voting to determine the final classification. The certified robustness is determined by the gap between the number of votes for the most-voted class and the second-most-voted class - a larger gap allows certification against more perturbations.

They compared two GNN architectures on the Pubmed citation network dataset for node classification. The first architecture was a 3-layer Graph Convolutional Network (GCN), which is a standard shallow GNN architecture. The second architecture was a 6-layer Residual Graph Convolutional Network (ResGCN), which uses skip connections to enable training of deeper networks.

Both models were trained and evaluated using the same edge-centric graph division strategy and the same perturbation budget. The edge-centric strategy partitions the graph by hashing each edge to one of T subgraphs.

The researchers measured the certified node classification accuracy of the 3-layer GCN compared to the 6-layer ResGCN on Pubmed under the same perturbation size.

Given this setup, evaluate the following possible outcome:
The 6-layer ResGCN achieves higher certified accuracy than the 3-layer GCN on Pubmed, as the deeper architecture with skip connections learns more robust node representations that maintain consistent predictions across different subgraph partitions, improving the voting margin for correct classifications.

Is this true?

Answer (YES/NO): YES